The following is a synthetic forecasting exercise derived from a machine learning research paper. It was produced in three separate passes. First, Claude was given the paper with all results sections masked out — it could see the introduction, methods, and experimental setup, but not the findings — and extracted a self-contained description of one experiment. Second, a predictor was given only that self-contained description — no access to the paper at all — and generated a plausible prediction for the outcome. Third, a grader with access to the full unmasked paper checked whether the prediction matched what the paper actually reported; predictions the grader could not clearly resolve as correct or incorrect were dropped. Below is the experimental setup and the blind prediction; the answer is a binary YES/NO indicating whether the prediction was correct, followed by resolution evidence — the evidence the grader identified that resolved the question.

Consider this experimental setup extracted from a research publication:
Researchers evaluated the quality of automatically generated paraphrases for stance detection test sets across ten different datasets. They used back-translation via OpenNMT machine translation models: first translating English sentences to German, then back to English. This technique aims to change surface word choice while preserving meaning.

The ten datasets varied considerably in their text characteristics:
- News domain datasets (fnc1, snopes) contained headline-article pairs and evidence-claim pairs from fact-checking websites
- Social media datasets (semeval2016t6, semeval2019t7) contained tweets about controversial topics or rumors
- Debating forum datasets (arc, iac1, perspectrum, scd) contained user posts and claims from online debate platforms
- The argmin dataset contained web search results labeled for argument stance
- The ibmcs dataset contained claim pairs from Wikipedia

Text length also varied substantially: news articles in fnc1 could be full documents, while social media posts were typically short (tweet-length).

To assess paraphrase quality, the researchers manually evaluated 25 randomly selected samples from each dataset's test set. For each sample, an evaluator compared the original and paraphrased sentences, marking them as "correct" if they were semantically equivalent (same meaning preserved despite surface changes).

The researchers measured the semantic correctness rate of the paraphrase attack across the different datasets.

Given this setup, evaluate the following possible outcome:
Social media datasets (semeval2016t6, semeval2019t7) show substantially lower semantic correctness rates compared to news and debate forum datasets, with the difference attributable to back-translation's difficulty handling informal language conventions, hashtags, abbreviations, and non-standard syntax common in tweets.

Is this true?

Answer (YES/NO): NO